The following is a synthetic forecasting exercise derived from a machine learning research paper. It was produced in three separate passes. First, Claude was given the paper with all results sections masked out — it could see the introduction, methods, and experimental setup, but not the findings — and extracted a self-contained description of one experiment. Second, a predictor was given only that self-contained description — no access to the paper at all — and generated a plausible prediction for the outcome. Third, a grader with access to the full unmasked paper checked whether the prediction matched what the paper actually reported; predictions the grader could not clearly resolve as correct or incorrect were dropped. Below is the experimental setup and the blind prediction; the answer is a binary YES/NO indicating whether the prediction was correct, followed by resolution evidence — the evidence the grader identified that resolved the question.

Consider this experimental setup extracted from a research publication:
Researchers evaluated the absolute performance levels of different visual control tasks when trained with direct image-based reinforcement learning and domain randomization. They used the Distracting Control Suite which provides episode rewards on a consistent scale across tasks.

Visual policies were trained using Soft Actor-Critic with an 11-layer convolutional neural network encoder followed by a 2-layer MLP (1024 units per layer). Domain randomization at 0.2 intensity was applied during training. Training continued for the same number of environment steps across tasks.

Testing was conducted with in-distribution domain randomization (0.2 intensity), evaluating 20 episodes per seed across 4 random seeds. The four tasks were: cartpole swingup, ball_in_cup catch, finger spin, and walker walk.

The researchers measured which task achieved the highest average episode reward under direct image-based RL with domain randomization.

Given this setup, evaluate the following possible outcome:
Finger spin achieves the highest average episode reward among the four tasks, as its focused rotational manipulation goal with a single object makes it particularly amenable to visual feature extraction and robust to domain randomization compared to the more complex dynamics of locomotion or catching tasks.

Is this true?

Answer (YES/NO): NO